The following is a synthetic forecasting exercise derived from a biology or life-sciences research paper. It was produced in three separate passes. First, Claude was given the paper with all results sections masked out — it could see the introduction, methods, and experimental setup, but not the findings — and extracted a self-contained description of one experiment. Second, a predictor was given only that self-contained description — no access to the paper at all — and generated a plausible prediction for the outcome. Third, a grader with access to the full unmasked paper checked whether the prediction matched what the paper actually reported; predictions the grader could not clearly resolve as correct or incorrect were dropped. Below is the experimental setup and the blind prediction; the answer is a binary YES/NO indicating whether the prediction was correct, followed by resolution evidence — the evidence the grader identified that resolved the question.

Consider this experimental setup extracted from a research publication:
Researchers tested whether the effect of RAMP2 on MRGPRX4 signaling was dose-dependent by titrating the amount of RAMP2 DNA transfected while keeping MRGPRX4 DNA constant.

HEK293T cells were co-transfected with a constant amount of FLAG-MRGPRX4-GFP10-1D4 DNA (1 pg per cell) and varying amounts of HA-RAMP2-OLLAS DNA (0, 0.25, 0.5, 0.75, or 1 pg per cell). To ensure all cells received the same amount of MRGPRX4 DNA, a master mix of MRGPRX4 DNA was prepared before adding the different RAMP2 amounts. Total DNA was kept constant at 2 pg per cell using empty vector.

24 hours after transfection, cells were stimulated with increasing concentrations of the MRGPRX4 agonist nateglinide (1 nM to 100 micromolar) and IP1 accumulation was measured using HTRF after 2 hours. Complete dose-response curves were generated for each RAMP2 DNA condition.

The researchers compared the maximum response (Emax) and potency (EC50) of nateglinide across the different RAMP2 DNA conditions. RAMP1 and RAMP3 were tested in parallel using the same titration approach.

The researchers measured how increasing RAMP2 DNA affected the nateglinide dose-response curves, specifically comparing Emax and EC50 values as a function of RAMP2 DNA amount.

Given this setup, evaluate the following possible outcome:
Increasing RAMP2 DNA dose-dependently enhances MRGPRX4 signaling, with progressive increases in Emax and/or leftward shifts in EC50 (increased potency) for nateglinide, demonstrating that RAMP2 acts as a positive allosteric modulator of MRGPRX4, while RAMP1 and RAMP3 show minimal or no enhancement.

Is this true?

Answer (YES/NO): NO